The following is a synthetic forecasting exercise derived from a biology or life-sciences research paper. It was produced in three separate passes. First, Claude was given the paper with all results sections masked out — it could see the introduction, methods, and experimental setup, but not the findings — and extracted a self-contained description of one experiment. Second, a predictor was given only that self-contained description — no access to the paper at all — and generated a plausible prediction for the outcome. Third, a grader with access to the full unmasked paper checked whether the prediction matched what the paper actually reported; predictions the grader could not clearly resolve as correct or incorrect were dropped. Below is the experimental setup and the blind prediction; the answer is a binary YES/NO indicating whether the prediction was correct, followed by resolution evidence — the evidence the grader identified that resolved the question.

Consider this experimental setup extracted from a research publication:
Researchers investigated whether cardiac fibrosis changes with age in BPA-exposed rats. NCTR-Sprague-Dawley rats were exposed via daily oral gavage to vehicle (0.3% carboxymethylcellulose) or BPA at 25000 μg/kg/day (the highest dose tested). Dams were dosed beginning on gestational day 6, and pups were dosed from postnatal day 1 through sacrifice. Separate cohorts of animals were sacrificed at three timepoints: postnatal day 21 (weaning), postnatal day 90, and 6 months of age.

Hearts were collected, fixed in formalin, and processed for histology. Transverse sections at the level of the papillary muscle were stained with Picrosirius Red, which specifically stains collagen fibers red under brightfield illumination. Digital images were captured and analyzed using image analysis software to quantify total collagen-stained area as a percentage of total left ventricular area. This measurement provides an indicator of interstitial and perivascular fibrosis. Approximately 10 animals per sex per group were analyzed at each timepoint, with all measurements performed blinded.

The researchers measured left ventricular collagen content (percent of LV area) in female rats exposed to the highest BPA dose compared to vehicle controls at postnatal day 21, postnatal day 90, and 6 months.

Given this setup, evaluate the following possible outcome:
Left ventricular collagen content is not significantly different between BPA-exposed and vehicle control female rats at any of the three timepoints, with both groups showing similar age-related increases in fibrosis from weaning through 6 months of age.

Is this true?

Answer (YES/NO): NO